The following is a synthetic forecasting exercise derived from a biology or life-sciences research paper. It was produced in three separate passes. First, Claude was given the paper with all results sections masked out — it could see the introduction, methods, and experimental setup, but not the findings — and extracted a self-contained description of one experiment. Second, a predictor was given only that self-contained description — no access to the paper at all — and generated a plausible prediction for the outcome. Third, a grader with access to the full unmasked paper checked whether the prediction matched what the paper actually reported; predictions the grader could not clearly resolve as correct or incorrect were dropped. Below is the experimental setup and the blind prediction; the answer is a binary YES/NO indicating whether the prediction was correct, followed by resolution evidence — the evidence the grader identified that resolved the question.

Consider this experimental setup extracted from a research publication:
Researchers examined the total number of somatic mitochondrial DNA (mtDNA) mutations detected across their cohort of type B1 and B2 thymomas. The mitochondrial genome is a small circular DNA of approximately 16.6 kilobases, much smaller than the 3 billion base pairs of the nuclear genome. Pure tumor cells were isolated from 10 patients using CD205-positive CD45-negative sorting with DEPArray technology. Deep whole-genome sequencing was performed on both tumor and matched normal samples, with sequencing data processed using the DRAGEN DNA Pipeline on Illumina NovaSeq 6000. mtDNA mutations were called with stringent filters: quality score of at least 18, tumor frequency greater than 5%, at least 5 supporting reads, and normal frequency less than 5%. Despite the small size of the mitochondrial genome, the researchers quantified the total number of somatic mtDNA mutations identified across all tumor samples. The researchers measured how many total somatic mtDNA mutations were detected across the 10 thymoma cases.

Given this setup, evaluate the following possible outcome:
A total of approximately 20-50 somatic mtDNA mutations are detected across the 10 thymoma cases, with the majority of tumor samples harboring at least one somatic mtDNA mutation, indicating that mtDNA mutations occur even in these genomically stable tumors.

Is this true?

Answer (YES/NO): YES